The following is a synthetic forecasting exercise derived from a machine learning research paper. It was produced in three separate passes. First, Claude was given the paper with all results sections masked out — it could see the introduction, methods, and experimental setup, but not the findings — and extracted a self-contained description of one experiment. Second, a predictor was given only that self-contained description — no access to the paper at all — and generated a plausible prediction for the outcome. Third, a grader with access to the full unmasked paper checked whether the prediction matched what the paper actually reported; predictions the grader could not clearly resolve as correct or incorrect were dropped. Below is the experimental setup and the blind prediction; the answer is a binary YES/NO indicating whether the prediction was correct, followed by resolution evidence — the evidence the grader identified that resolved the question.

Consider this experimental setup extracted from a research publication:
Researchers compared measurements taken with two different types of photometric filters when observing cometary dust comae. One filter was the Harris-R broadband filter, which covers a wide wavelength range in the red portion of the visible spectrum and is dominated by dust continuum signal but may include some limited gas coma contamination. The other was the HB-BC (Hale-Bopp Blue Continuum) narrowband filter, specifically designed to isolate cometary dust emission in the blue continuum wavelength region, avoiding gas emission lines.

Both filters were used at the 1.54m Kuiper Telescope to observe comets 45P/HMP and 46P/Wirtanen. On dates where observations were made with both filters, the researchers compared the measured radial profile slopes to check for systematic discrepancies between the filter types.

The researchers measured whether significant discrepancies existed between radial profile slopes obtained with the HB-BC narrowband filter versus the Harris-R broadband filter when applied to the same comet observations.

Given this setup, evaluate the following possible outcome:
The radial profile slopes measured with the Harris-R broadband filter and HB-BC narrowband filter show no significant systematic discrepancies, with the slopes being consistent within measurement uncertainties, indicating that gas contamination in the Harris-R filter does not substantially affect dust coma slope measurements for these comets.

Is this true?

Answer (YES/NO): YES